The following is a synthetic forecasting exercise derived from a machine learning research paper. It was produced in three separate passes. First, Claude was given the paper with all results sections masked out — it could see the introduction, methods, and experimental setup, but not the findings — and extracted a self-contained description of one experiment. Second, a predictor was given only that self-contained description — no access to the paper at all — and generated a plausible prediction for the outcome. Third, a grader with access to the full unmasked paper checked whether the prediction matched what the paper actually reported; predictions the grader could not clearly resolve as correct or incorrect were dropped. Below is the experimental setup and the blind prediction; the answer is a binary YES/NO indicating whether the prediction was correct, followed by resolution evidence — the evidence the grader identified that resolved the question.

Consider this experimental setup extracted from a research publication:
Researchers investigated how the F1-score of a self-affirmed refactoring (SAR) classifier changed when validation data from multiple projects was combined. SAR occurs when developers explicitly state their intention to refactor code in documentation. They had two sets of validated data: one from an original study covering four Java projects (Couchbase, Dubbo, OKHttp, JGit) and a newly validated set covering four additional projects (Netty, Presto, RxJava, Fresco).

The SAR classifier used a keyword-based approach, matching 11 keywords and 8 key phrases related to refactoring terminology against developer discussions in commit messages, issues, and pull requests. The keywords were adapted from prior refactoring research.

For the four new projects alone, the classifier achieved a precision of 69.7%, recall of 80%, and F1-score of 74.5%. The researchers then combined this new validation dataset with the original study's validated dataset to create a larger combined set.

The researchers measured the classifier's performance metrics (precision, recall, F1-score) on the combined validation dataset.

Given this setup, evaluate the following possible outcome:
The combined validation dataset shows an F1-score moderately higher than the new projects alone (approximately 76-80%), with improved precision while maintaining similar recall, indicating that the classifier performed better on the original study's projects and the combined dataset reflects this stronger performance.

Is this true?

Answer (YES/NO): YES